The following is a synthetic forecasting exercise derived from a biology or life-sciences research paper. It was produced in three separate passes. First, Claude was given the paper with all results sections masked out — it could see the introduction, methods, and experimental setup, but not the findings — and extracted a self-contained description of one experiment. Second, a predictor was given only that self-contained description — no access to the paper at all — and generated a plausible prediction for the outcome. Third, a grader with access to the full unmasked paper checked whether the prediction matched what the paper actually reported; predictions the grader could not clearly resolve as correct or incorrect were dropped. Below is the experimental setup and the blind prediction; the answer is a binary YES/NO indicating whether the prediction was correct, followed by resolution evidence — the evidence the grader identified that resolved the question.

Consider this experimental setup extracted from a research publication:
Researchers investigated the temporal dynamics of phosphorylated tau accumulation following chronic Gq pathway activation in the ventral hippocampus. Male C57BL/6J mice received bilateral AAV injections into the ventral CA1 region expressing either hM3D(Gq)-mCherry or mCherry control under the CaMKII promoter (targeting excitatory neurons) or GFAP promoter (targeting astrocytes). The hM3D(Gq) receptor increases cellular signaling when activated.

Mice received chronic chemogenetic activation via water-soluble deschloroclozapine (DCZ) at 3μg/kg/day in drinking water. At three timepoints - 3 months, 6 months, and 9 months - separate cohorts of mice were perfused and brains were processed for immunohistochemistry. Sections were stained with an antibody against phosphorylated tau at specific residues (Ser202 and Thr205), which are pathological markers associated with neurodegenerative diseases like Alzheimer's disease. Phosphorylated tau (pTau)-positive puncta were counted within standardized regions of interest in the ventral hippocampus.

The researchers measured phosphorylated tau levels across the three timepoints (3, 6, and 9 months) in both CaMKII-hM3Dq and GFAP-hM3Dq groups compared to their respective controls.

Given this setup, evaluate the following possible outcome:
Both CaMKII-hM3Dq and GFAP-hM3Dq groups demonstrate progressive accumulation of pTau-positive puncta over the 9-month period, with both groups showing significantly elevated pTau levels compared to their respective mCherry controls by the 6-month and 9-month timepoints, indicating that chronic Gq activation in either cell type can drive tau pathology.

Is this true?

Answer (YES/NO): NO